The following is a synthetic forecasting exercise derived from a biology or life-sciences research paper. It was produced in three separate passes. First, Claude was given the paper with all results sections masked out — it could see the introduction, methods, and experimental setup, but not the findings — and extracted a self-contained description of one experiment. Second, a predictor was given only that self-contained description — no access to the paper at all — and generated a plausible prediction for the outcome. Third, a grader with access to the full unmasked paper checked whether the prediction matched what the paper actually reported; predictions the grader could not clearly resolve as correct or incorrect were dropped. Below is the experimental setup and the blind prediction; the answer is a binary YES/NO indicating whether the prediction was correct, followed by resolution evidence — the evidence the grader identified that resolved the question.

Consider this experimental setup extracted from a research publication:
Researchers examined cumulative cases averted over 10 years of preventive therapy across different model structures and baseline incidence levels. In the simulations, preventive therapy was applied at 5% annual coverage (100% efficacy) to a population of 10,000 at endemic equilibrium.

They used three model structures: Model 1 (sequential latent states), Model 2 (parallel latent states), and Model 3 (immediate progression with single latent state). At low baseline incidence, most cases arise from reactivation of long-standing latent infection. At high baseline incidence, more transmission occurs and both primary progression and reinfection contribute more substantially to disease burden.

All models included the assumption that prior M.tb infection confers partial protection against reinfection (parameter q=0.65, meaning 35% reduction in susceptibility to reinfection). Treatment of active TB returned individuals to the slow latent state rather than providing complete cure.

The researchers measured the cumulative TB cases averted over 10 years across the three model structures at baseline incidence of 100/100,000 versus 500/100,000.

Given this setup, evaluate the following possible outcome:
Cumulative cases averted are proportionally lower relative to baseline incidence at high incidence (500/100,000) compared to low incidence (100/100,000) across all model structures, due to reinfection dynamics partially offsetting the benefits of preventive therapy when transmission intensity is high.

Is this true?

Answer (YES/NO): YES